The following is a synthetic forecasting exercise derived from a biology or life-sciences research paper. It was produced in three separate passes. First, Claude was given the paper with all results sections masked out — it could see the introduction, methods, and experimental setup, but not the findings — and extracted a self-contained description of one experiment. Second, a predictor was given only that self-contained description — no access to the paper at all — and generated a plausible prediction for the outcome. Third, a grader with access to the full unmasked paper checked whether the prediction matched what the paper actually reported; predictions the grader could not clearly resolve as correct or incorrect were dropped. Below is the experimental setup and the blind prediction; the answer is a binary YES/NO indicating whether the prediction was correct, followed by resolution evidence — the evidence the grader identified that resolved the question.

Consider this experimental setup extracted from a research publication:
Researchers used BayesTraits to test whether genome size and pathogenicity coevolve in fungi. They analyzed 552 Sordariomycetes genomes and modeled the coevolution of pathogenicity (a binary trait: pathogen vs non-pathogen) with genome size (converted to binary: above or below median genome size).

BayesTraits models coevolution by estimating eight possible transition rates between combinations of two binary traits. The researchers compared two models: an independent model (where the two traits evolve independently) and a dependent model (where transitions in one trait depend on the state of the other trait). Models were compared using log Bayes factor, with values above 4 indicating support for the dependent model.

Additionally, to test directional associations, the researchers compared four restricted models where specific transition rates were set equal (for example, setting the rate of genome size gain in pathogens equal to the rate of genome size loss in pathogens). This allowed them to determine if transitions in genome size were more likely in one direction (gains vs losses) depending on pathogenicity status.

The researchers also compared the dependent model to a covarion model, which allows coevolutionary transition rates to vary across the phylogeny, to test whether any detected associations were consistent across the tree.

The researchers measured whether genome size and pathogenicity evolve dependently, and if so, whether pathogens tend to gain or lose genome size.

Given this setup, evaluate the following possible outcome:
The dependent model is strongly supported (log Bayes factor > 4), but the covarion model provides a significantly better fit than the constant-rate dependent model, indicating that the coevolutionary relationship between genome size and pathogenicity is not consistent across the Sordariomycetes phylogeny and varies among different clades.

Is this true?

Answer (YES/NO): YES